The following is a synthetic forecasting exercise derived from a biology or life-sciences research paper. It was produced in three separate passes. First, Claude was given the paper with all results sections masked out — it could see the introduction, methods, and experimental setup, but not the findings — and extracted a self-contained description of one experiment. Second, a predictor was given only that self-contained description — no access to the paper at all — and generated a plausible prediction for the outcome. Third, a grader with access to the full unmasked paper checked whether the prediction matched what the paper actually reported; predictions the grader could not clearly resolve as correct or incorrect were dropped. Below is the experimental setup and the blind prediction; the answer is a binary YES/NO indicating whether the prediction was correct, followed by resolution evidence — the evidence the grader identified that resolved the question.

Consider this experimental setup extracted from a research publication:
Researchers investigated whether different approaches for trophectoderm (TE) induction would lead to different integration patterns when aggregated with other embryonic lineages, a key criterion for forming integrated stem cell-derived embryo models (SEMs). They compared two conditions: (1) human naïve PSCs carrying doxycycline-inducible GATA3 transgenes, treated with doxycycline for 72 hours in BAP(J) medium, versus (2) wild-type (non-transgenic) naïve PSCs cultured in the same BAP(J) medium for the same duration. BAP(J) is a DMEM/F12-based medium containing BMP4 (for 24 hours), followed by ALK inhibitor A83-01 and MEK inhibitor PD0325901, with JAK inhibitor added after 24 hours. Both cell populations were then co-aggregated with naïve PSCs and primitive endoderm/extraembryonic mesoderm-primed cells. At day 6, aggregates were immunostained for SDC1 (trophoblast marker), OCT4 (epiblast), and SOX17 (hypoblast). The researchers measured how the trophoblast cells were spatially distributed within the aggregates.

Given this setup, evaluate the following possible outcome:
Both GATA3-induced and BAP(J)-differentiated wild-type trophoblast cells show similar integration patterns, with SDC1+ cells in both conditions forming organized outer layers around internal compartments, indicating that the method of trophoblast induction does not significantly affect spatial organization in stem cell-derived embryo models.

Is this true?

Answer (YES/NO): NO